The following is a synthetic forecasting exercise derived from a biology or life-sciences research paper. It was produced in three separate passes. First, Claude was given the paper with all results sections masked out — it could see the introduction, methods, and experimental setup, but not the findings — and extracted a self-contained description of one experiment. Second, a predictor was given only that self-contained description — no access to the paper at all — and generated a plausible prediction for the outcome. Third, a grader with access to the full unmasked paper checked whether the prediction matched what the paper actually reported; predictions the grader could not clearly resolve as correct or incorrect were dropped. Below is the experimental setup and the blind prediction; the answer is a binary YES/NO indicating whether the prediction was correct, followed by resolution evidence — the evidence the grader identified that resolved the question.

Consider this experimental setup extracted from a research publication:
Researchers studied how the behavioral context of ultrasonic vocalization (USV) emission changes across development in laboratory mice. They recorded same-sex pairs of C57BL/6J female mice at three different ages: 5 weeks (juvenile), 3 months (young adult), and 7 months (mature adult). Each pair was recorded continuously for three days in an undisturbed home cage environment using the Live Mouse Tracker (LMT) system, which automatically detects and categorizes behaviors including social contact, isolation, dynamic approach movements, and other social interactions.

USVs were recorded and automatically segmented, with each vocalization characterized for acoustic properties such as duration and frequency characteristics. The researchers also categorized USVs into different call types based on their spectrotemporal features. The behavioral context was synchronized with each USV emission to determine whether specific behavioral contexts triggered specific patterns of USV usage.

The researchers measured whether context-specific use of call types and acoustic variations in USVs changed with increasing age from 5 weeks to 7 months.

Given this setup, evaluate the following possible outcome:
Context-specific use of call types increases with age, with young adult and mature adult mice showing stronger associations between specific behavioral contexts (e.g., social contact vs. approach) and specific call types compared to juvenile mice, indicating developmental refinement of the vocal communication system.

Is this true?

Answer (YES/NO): YES